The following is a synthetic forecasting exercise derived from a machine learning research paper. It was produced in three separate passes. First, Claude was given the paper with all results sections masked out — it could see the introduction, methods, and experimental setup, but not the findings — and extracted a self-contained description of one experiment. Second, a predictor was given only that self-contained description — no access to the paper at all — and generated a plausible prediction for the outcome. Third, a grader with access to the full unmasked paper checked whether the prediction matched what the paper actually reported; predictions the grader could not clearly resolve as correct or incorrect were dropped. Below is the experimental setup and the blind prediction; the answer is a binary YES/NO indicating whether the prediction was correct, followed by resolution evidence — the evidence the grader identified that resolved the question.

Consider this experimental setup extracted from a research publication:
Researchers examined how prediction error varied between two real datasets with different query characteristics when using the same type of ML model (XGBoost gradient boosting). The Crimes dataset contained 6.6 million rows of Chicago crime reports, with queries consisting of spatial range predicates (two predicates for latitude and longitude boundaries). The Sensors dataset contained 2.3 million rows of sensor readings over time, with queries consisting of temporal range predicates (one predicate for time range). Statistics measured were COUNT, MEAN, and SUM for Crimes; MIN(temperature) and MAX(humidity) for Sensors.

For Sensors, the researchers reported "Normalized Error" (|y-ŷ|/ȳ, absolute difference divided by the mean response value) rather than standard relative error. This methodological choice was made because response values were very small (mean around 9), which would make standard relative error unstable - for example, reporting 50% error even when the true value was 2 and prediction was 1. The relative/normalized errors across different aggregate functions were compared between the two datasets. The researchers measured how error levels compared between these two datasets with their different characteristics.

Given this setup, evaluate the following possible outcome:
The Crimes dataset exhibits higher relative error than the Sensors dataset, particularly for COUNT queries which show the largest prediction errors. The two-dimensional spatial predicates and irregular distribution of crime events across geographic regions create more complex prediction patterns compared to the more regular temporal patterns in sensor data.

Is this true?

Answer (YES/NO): YES